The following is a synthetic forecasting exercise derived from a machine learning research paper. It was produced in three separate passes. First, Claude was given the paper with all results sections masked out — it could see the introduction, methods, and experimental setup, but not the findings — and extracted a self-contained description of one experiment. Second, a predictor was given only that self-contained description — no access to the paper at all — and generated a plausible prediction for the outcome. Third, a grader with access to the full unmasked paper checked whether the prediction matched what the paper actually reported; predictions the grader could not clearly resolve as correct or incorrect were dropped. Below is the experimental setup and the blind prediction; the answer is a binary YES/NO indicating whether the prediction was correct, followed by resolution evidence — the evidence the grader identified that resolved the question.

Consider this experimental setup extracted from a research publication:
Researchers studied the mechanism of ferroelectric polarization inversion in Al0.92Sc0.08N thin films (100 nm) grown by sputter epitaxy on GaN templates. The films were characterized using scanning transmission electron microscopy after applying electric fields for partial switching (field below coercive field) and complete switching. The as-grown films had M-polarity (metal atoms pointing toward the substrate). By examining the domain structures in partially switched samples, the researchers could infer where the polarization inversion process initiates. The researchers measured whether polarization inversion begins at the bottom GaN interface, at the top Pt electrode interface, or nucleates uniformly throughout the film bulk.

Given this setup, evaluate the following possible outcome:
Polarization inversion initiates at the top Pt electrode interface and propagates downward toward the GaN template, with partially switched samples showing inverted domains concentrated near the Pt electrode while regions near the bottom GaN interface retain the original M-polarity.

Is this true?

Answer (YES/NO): NO